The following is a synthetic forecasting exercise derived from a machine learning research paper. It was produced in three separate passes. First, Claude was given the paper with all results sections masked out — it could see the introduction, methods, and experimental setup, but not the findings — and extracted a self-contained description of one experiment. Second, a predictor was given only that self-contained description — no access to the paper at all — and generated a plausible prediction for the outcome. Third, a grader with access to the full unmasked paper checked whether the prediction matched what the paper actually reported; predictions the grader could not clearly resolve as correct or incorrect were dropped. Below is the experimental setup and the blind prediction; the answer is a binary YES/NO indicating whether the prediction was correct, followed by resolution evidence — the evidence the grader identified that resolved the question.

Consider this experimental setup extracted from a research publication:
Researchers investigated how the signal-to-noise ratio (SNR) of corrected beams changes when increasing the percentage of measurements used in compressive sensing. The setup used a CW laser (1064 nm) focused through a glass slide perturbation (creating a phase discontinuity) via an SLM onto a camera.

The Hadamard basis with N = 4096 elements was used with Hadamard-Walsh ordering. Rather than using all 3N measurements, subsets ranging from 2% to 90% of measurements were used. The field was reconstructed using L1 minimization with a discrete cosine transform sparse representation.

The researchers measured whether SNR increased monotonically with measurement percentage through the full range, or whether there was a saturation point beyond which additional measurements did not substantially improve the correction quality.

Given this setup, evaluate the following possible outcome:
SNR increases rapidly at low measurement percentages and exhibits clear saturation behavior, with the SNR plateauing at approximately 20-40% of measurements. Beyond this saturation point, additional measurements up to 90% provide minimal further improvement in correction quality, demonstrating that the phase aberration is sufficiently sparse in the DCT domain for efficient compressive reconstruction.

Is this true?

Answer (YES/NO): NO